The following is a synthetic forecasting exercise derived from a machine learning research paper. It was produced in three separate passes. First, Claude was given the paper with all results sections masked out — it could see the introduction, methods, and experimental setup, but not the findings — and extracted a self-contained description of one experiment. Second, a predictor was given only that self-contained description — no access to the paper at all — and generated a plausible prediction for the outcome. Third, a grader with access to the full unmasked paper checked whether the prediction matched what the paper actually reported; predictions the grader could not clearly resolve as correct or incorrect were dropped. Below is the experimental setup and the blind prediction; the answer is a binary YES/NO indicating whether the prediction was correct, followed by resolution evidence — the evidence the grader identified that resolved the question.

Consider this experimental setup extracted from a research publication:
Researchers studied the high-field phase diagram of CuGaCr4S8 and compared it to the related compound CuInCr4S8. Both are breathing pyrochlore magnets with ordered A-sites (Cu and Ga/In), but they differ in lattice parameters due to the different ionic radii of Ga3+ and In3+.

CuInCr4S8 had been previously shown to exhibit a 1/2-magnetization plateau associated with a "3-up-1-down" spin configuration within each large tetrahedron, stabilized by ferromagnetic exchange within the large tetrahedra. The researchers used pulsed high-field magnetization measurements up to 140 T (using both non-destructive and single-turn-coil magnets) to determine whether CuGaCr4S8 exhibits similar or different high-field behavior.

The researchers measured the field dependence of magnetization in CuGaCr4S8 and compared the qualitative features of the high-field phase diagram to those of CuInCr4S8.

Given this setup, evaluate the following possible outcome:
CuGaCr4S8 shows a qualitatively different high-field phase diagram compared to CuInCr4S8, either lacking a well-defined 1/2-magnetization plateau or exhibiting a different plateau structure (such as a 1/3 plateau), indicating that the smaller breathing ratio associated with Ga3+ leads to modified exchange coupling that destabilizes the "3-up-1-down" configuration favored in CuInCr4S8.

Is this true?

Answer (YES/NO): NO